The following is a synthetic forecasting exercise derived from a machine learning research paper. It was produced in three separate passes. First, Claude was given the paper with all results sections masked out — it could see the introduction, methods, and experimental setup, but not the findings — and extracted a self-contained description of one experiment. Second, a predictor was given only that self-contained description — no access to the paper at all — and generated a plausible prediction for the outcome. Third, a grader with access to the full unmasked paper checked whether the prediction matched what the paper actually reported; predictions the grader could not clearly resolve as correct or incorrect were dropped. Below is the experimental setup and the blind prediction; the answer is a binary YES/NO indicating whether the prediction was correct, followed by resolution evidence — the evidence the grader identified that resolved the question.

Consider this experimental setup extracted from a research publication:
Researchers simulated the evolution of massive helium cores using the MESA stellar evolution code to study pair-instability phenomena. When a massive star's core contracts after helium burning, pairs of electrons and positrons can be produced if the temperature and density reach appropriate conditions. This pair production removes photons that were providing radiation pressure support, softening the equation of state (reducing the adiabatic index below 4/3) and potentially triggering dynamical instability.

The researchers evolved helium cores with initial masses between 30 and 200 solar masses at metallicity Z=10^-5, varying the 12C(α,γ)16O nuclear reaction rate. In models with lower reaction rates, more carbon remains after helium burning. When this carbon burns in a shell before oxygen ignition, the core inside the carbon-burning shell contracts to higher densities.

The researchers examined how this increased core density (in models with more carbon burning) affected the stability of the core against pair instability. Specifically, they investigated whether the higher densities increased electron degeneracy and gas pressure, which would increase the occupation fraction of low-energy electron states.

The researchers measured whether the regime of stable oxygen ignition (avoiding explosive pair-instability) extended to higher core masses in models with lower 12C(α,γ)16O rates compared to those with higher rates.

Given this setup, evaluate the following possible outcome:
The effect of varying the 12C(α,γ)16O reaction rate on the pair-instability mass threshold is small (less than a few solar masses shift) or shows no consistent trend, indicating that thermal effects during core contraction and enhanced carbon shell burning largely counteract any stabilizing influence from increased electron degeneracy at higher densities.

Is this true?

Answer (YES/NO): NO